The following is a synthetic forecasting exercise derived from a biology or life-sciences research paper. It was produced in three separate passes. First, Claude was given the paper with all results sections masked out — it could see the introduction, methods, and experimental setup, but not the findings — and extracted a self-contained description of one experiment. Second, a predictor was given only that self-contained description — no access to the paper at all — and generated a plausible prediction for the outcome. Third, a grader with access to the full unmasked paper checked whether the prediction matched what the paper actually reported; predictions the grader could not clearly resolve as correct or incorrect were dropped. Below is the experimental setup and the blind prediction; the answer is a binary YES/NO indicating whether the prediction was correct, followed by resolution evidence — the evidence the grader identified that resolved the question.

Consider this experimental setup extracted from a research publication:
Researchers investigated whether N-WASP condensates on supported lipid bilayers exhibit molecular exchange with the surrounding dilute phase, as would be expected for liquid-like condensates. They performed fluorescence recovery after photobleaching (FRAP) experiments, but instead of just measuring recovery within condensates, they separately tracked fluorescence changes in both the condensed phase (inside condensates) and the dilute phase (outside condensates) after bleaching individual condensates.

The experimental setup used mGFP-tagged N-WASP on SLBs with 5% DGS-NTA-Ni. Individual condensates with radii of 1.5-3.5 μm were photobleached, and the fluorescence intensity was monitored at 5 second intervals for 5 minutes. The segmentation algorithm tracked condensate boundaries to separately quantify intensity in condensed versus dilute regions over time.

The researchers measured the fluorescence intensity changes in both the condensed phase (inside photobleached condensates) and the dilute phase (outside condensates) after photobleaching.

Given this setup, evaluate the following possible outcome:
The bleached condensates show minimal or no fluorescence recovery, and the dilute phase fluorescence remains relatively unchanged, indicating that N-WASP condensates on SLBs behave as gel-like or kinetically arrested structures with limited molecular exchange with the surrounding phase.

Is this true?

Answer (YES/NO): NO